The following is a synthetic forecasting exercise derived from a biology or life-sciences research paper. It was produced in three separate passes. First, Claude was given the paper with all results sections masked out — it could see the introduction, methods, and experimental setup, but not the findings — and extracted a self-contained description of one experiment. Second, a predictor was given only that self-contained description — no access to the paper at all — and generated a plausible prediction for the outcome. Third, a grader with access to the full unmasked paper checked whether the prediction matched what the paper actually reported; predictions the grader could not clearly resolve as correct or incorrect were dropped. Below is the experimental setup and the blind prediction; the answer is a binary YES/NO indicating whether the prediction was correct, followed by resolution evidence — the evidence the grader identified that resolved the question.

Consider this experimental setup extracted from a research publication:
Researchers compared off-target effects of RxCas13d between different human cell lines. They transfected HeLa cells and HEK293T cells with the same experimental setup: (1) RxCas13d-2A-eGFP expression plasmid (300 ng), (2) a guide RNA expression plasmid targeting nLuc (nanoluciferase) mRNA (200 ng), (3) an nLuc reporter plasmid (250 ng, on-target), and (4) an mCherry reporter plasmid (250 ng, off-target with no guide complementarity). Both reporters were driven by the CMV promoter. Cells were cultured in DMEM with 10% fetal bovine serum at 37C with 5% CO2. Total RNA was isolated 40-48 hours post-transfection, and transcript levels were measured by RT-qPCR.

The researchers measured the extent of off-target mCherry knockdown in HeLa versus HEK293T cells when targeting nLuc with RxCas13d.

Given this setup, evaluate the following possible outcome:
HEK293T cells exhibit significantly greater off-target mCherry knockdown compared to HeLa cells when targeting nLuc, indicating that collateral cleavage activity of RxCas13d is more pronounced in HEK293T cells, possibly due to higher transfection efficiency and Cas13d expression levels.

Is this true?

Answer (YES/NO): NO